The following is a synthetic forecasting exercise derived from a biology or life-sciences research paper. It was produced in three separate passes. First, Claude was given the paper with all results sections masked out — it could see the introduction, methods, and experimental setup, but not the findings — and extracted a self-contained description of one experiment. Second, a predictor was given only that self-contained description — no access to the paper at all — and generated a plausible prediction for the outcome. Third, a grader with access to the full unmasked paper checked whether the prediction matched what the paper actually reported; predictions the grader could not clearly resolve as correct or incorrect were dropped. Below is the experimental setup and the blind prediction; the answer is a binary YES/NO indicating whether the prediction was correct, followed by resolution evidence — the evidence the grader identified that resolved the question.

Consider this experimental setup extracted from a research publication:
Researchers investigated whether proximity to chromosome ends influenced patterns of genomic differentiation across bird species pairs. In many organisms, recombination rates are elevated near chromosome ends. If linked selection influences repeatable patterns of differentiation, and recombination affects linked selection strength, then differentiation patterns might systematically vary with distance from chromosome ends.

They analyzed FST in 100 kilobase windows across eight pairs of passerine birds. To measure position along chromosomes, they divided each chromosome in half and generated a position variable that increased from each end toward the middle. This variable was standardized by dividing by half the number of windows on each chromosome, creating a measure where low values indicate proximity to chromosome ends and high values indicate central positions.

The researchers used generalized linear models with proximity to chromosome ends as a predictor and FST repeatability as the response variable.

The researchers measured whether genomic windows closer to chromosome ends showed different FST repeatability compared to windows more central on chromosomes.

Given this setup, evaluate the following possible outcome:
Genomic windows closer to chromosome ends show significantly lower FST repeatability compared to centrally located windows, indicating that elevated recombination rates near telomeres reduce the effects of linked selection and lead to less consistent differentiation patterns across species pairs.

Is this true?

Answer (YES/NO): YES